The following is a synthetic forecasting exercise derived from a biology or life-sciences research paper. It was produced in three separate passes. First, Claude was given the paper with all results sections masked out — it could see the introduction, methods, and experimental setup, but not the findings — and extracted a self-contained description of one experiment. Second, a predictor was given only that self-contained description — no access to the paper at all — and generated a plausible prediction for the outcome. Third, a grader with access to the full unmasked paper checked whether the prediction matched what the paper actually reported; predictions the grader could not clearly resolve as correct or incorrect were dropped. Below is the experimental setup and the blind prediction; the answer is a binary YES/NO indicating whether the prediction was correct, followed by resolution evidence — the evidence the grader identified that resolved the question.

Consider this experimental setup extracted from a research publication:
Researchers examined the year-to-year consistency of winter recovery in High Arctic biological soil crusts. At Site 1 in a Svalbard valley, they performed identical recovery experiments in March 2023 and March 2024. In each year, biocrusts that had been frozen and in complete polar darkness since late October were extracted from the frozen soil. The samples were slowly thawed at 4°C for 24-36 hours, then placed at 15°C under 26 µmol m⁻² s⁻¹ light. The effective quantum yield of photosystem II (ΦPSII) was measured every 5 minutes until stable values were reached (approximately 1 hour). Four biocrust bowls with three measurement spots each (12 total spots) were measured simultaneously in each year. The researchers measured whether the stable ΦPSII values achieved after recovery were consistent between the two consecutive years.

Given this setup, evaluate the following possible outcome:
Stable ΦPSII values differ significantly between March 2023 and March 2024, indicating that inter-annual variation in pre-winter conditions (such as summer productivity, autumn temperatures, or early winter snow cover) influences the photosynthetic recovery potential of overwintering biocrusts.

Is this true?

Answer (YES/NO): YES